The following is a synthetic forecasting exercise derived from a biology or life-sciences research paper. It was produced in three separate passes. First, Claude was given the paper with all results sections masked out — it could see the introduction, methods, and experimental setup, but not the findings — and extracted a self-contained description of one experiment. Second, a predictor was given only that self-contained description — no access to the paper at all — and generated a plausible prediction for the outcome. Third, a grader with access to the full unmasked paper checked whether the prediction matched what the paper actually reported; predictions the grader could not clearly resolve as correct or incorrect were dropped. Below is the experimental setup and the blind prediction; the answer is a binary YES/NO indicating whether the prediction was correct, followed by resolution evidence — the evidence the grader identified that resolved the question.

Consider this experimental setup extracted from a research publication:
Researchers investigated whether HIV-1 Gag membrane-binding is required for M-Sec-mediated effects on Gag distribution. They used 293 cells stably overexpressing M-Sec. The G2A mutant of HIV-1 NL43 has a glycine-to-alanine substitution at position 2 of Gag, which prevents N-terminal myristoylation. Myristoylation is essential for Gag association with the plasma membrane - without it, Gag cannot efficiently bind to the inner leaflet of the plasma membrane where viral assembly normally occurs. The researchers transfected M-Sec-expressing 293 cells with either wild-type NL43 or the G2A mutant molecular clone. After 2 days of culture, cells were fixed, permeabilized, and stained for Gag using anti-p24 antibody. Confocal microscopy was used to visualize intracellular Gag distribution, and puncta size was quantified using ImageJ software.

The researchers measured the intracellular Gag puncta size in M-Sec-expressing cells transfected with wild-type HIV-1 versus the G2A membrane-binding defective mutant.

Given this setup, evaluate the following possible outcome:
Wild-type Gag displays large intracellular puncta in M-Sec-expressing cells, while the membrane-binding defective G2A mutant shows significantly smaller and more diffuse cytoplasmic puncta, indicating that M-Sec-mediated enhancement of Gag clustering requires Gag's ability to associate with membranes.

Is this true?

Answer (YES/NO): YES